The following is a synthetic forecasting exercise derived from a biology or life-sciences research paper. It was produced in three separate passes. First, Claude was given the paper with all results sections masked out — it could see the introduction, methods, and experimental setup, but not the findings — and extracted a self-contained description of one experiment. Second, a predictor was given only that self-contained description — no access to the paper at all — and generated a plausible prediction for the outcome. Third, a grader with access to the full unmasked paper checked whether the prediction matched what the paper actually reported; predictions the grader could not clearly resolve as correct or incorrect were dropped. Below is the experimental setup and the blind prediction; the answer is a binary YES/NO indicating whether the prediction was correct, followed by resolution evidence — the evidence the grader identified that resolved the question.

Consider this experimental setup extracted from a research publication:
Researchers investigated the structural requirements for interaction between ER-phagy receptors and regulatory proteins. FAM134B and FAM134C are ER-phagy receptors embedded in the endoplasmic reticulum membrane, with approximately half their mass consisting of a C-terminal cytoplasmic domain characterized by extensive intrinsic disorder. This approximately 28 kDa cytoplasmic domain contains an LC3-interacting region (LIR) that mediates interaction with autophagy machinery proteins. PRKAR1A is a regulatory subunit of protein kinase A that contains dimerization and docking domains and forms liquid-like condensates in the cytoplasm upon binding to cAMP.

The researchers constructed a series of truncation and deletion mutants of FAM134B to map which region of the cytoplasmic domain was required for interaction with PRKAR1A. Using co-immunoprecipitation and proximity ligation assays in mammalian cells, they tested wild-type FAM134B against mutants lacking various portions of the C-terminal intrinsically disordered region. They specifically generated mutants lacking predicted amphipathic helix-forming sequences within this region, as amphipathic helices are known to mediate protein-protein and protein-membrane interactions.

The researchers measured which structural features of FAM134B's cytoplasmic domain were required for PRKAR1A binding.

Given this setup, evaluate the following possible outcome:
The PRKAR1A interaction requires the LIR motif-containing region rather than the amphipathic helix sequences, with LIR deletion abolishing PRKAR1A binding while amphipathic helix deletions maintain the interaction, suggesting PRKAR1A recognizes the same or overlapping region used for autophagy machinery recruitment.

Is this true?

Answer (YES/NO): NO